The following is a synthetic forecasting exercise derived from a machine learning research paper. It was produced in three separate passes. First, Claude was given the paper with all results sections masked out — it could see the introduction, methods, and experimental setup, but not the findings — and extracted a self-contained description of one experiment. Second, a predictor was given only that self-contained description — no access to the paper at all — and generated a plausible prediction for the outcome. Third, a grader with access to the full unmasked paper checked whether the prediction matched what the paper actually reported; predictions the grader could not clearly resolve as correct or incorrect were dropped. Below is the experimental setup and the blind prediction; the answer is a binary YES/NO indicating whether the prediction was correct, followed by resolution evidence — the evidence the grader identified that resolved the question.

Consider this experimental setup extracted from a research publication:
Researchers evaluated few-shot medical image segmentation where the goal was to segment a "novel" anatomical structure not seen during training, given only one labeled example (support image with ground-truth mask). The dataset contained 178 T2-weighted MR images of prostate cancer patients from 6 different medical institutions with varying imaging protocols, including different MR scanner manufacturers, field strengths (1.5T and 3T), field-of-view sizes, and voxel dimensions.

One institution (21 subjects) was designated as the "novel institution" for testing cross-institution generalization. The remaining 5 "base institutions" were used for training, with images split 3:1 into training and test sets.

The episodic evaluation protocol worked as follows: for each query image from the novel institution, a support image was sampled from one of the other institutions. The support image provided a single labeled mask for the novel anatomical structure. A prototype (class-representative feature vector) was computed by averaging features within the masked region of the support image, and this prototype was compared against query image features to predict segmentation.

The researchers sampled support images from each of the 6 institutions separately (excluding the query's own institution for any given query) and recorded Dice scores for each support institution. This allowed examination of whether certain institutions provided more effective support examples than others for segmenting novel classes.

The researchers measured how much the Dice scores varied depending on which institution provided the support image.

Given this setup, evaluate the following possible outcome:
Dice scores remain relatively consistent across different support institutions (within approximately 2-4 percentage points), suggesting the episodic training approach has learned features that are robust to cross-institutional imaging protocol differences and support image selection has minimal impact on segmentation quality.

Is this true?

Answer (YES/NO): NO